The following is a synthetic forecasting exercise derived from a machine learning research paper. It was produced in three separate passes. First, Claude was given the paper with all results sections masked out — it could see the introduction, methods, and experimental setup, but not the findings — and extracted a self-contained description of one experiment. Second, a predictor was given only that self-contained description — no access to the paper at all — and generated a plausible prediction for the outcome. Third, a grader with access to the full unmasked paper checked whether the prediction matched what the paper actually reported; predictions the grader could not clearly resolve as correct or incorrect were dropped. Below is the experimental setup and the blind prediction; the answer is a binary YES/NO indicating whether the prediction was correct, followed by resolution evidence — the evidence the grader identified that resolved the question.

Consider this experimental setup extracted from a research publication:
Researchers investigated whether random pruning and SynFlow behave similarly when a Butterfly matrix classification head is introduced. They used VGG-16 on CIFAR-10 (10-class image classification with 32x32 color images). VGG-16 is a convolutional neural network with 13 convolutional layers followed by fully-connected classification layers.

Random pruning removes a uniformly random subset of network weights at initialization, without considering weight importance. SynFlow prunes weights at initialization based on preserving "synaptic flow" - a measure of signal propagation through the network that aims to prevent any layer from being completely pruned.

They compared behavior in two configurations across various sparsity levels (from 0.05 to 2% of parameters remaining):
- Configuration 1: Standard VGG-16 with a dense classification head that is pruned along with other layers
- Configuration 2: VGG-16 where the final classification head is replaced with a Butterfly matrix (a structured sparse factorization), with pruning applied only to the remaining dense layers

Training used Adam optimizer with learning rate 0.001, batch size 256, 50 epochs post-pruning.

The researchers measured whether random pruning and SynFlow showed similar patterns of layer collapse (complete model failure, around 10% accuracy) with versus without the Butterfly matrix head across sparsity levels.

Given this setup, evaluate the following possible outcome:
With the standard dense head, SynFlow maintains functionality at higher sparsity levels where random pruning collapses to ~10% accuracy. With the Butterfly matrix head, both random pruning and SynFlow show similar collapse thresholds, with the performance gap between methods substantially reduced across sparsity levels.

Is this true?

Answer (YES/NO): NO